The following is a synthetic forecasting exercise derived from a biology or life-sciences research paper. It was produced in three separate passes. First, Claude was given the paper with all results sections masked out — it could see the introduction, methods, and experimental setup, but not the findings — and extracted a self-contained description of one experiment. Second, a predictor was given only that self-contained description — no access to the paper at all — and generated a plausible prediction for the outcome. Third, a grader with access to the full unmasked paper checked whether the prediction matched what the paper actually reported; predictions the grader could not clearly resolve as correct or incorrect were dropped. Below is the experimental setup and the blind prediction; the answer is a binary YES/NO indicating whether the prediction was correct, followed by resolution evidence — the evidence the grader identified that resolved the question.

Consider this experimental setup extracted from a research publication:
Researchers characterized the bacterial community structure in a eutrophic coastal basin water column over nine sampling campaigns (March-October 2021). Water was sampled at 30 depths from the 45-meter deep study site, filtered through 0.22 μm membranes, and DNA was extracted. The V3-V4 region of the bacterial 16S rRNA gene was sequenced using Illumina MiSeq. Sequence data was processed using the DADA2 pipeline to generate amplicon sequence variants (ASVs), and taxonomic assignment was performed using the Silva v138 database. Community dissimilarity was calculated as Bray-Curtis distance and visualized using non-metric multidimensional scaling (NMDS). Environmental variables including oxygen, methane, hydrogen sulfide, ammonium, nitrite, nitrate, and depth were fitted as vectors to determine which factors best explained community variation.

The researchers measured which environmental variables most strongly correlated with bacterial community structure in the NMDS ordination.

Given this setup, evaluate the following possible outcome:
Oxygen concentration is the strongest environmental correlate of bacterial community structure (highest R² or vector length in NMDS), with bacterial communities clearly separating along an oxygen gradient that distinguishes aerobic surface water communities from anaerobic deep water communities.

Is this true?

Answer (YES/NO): NO